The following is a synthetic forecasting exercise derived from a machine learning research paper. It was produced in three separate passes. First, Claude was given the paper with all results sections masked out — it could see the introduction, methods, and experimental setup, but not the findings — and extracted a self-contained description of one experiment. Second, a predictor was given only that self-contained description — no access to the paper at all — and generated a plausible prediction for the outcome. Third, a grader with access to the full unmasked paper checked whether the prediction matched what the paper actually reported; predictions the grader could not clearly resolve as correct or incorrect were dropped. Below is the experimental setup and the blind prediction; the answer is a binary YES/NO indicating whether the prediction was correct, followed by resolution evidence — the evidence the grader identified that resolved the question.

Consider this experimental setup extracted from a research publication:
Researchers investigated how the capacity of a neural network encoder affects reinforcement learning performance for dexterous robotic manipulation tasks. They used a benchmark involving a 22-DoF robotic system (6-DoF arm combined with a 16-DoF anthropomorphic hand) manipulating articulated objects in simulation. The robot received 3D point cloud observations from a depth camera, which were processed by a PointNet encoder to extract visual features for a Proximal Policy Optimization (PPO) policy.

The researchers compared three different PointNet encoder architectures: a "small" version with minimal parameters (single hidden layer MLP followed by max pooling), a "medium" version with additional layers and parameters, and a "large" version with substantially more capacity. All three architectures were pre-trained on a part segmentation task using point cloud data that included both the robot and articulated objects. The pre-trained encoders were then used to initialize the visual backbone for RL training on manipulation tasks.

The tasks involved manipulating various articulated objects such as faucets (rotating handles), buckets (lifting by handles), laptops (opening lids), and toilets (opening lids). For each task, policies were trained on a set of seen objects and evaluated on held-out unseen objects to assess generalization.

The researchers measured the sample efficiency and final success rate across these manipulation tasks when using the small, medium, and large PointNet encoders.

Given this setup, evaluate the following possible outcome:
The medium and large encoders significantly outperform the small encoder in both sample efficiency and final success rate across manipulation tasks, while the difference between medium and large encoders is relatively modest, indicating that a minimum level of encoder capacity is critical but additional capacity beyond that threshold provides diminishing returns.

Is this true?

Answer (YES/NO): NO